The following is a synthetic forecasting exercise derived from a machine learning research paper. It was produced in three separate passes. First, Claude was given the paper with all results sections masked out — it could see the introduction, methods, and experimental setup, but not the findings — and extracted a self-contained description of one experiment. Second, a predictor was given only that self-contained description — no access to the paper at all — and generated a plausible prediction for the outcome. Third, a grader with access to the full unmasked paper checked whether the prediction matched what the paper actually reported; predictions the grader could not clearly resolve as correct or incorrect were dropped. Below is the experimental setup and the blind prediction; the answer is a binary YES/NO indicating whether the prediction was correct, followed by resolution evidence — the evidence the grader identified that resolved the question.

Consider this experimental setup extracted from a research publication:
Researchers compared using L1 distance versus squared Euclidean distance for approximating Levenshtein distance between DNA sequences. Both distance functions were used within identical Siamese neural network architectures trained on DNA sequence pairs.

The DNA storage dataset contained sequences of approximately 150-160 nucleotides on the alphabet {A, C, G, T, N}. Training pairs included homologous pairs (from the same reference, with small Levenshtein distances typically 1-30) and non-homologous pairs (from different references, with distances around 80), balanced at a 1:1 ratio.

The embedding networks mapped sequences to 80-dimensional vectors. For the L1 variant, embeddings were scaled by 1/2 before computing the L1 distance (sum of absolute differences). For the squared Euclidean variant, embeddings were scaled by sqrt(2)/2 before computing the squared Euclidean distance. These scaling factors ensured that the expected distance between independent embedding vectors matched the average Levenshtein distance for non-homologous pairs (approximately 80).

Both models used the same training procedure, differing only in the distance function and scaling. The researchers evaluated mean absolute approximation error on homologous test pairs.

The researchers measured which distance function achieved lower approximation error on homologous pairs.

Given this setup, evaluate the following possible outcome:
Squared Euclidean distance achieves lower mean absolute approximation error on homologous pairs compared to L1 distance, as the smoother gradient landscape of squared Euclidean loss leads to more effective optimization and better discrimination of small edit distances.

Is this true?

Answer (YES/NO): YES